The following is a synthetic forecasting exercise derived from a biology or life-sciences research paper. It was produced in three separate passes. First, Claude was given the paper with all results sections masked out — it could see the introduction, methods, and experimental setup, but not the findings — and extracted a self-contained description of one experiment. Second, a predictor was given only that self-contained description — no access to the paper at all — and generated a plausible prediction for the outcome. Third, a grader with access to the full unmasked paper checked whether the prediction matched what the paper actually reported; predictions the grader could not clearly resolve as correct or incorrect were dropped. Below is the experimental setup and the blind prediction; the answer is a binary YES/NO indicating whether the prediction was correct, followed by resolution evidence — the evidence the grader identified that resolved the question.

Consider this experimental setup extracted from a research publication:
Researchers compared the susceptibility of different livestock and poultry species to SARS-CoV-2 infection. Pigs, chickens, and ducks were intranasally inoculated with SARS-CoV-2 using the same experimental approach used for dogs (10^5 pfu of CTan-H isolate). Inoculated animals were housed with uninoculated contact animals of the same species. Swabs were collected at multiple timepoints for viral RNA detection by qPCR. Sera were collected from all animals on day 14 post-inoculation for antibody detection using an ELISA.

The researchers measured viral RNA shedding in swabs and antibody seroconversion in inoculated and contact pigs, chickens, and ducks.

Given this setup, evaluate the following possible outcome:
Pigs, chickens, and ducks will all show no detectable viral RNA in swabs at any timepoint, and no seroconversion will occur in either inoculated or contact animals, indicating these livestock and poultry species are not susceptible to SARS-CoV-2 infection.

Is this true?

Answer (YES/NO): YES